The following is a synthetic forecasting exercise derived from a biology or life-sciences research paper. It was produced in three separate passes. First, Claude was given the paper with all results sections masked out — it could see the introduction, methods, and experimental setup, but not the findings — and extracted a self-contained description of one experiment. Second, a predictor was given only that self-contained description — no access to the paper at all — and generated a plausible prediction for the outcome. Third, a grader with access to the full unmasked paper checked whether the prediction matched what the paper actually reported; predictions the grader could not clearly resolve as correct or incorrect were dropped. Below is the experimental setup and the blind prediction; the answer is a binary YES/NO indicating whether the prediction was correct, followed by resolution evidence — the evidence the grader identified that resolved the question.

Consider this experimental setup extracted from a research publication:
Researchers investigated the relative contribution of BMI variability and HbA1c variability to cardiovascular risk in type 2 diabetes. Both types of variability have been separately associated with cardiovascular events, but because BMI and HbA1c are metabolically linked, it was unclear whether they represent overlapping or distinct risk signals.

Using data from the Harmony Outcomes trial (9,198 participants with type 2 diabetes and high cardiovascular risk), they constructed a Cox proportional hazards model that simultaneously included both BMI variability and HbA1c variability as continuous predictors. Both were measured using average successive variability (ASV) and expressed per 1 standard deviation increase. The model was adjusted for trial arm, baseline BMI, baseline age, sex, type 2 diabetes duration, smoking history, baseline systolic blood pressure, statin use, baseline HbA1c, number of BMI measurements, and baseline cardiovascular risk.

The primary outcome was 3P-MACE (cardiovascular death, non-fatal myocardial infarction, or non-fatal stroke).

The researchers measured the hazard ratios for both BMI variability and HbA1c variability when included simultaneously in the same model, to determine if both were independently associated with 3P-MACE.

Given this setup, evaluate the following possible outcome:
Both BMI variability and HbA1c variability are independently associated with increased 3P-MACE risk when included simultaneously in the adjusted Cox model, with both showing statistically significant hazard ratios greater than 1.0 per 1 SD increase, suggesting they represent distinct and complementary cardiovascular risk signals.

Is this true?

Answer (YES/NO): YES